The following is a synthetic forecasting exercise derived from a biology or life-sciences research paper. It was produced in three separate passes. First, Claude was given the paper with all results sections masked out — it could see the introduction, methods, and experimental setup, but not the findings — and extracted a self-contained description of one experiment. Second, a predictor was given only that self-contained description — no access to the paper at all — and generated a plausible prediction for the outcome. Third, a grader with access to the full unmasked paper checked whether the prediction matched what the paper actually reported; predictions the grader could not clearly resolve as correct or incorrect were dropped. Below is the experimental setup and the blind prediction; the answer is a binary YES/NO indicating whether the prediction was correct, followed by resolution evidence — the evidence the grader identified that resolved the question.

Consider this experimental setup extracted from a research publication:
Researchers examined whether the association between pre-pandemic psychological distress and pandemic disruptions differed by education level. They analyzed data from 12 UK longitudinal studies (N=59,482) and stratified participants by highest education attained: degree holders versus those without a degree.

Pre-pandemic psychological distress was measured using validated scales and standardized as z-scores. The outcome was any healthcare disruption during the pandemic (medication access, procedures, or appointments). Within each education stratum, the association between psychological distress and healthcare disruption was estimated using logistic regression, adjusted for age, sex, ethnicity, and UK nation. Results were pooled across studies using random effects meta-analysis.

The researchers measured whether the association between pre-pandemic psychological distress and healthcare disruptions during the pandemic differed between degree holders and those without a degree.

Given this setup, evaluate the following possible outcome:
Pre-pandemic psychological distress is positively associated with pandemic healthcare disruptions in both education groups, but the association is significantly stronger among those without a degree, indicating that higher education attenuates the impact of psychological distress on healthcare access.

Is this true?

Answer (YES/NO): NO